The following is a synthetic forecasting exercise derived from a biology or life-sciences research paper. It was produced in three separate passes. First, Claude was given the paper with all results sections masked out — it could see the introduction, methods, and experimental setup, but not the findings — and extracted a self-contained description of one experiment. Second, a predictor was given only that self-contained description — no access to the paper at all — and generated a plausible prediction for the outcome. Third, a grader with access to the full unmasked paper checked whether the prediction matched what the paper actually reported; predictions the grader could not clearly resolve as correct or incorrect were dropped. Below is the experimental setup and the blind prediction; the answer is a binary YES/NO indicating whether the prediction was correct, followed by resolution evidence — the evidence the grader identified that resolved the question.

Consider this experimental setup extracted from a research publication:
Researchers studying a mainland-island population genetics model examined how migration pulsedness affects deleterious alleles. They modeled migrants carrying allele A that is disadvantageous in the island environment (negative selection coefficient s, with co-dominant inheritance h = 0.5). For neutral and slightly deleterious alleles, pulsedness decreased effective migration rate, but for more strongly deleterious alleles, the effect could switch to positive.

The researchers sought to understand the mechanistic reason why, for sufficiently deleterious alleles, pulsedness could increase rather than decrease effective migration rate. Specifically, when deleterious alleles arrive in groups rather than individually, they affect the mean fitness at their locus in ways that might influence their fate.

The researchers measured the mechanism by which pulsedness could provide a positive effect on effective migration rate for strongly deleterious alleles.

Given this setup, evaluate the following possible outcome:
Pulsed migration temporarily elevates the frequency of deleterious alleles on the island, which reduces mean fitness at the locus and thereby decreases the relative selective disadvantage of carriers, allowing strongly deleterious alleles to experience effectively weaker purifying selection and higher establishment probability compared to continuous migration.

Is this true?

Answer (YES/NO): YES